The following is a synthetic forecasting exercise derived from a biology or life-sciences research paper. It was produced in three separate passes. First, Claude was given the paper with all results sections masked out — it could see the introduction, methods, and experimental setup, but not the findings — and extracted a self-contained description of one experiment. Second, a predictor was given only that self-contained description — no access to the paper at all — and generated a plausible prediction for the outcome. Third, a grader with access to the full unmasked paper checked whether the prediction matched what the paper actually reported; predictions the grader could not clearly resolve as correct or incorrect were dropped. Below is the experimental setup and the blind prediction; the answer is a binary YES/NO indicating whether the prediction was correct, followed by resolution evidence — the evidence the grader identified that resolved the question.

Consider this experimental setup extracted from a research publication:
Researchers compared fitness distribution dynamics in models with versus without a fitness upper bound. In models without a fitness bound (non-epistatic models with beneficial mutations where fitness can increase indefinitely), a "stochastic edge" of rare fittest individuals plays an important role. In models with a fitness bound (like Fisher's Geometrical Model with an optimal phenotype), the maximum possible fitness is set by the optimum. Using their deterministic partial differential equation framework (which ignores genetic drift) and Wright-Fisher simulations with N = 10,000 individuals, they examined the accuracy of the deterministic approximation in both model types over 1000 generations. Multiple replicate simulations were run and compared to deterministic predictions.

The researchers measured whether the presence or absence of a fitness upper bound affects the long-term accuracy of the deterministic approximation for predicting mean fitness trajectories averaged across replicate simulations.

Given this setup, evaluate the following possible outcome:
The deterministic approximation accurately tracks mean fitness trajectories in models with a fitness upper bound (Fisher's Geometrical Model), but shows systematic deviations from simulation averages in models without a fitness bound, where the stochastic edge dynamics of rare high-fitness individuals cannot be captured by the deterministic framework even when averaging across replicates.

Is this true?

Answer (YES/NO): YES